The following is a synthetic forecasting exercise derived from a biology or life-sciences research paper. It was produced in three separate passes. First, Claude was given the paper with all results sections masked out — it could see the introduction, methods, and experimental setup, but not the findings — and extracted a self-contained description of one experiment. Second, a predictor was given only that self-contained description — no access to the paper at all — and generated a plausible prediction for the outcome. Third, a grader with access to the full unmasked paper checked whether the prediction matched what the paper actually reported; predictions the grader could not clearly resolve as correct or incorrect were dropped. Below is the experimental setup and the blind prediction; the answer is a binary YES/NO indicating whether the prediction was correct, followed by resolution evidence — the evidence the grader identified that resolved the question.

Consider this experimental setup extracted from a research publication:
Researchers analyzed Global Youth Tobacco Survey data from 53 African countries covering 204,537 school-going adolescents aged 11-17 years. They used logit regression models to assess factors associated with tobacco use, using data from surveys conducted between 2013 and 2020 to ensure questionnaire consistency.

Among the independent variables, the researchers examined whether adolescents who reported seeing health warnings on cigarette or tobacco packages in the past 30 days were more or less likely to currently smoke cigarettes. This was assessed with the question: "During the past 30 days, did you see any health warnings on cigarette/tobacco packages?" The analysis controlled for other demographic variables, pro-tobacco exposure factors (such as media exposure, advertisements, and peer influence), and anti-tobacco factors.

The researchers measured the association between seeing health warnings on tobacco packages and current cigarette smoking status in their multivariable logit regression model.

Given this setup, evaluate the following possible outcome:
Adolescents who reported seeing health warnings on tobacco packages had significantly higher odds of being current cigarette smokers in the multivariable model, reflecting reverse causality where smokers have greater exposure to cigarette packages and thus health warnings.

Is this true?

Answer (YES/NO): YES